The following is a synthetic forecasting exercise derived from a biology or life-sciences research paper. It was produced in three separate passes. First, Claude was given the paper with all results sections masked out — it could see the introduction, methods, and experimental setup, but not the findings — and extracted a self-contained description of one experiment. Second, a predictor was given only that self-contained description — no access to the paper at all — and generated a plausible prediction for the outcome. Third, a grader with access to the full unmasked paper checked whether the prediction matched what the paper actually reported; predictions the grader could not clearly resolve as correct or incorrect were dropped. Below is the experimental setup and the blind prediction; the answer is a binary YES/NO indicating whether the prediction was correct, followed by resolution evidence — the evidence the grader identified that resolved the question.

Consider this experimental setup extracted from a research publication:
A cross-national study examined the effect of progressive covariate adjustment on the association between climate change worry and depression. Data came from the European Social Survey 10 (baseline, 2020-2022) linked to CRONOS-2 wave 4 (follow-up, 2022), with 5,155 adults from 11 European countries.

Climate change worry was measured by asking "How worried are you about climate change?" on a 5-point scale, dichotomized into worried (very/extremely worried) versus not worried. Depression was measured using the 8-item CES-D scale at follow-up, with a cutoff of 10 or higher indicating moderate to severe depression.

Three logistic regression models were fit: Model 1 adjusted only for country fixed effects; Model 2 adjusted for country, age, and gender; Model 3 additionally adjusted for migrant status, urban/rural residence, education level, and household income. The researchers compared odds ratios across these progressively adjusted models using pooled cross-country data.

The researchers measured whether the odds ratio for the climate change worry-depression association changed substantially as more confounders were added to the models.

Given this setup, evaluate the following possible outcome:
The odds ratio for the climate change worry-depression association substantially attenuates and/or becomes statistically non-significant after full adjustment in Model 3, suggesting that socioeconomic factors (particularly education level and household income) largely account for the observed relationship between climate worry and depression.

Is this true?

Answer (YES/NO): NO